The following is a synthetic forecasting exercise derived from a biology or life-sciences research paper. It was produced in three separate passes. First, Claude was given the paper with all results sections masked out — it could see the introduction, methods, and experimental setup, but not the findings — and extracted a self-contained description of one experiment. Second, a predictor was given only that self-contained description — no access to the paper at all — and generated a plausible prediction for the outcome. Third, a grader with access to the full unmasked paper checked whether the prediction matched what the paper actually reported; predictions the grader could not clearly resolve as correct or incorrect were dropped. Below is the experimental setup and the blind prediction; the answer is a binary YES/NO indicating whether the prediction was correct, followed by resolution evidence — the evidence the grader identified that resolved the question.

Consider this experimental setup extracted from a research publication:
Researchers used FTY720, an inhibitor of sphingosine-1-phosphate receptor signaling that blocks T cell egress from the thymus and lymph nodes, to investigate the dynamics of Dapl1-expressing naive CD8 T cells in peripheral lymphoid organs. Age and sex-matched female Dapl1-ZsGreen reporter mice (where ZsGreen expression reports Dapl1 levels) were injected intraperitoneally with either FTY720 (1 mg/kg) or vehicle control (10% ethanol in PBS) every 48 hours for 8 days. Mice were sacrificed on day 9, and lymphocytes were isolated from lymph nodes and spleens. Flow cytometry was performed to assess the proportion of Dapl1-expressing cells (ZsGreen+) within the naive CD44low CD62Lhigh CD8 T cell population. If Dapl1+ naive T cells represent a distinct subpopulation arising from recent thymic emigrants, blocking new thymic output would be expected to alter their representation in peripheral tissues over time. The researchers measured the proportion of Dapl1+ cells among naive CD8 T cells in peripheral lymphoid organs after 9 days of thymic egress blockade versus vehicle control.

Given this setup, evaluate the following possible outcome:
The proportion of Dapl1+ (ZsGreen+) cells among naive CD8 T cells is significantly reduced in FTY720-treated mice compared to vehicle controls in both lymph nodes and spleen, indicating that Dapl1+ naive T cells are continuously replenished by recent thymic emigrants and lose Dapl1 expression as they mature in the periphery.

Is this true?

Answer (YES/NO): NO